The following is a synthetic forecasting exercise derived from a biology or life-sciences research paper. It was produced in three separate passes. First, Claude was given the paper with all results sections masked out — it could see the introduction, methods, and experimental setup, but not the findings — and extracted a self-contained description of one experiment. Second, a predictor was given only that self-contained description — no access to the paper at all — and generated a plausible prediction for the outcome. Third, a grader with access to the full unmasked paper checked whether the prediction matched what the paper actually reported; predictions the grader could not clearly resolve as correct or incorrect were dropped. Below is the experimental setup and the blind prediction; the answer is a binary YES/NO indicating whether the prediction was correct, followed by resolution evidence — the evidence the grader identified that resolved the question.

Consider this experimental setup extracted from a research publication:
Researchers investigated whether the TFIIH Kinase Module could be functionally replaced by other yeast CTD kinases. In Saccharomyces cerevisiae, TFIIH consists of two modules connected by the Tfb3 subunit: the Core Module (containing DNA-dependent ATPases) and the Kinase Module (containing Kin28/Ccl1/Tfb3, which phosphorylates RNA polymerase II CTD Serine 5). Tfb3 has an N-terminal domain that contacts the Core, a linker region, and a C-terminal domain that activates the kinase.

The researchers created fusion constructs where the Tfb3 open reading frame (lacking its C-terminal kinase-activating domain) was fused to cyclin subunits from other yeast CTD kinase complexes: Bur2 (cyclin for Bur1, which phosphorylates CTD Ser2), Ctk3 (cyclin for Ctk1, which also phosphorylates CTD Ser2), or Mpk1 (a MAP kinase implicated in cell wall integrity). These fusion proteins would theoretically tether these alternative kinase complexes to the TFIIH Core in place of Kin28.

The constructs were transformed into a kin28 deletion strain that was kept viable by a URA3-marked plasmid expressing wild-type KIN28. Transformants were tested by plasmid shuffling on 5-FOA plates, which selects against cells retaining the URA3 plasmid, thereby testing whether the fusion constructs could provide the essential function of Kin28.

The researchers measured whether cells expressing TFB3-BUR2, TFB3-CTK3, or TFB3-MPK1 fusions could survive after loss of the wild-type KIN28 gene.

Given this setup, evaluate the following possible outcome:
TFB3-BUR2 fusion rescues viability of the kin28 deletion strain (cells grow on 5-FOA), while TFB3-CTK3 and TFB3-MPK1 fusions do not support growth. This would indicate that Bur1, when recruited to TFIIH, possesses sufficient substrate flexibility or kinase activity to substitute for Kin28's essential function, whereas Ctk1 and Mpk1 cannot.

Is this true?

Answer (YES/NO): NO